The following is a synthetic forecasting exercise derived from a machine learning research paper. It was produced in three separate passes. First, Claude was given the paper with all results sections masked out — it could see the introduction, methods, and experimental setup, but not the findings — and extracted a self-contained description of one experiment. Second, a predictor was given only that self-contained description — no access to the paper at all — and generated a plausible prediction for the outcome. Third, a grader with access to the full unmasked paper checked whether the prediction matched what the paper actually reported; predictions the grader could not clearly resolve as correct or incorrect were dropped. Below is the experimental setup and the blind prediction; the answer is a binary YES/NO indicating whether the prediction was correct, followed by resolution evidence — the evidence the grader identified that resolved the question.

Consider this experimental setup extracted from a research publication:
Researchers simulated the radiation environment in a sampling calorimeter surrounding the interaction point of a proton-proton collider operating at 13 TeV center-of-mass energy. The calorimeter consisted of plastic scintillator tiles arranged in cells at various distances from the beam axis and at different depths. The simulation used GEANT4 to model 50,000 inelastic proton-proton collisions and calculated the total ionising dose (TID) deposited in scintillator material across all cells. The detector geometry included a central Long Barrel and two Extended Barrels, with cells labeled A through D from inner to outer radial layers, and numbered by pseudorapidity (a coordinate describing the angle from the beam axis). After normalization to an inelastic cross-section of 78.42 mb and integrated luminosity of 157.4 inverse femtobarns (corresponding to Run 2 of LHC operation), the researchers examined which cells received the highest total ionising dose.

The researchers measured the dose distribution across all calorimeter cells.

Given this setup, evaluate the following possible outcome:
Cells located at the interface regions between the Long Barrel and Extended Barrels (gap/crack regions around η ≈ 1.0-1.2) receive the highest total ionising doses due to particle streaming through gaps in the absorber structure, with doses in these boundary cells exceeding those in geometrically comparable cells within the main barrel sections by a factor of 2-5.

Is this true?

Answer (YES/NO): NO